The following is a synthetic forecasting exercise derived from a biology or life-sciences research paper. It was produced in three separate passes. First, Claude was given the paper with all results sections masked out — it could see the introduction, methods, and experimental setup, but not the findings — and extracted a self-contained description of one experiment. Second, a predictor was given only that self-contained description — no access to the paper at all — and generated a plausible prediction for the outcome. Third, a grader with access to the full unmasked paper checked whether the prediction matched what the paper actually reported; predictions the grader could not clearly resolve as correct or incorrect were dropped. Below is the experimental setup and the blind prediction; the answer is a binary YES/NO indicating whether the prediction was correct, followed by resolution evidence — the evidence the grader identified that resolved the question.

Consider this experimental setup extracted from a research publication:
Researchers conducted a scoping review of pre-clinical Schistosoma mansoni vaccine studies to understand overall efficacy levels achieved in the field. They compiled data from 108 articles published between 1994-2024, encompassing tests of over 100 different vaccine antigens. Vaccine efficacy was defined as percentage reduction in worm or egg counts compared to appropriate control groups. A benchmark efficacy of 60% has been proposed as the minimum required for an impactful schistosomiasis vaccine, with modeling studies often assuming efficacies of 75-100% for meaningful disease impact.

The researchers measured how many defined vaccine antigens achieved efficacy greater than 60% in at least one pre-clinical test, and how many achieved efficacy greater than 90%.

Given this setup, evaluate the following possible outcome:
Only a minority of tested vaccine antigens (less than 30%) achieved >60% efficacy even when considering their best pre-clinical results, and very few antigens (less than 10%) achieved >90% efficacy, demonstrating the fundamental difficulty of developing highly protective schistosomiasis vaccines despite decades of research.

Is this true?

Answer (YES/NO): YES